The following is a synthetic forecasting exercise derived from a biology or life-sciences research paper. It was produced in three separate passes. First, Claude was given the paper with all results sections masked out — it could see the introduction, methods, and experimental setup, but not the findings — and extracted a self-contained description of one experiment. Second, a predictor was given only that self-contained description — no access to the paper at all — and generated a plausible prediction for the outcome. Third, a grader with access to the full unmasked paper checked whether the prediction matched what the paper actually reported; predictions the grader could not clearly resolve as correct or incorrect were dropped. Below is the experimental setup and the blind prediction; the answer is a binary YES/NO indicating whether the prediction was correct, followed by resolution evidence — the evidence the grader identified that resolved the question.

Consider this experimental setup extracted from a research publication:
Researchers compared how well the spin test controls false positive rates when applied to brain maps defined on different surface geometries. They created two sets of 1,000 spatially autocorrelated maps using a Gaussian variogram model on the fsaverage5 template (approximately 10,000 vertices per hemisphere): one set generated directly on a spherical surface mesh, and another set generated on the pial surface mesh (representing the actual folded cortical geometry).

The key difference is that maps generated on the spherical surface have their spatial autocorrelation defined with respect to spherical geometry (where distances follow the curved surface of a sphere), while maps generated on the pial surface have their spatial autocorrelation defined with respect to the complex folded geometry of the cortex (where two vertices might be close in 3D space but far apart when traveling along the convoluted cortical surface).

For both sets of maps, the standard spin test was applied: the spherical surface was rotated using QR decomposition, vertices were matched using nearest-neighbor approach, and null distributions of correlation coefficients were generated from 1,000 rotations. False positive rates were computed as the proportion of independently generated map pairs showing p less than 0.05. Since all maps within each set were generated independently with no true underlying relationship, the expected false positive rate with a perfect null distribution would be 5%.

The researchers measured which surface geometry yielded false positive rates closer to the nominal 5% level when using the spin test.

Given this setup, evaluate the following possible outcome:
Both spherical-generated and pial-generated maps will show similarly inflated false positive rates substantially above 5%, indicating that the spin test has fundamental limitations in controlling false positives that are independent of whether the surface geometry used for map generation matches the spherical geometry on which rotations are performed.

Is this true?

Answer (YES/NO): NO